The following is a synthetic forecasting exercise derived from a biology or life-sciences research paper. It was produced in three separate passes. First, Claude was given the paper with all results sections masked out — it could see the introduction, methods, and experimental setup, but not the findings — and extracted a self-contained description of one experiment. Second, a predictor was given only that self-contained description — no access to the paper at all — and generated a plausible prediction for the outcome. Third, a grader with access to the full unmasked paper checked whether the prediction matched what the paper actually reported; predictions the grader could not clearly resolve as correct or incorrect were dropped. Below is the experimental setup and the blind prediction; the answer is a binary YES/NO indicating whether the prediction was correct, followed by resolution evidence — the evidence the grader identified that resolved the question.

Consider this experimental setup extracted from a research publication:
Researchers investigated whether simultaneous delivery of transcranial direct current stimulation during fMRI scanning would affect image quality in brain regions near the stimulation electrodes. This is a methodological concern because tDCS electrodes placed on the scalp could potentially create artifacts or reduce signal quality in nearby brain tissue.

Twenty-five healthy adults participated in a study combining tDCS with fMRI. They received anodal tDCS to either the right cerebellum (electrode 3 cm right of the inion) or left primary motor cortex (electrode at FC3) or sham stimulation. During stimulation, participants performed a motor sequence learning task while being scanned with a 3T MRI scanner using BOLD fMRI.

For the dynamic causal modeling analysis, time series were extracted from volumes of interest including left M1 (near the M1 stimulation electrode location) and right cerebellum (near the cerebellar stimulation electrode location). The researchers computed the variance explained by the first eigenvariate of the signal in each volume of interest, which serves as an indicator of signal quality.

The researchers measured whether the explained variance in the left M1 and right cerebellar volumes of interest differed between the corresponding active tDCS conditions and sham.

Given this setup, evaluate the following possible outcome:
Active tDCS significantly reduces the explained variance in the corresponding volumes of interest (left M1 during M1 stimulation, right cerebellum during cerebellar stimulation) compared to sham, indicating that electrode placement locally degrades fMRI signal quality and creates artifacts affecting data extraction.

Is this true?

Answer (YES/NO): NO